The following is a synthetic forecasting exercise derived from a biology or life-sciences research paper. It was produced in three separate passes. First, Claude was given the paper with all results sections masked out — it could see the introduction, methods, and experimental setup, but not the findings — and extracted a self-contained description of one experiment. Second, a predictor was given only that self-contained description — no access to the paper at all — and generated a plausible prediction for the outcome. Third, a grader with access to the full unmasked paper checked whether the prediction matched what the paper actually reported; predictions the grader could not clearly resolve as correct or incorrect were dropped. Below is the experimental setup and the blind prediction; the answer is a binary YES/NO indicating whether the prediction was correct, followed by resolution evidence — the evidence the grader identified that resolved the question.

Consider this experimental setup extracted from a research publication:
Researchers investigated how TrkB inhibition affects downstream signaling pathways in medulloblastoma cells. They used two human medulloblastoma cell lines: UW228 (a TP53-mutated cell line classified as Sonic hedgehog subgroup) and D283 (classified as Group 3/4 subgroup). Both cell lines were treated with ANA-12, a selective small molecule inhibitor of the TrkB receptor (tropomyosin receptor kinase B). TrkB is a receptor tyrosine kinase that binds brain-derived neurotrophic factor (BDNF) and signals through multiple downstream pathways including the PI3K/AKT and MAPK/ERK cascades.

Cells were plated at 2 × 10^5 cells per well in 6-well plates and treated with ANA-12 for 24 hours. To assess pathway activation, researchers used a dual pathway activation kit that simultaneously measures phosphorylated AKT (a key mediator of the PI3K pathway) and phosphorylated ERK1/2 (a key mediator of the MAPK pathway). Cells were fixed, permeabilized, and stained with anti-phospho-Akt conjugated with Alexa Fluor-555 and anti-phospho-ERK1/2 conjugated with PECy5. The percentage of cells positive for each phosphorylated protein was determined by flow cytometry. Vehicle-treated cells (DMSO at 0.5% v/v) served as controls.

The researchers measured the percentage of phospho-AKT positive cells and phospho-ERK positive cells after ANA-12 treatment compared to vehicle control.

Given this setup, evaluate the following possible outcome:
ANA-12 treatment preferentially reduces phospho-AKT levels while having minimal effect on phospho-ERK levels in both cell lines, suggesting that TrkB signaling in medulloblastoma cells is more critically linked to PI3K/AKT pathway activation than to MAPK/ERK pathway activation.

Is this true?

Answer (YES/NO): NO